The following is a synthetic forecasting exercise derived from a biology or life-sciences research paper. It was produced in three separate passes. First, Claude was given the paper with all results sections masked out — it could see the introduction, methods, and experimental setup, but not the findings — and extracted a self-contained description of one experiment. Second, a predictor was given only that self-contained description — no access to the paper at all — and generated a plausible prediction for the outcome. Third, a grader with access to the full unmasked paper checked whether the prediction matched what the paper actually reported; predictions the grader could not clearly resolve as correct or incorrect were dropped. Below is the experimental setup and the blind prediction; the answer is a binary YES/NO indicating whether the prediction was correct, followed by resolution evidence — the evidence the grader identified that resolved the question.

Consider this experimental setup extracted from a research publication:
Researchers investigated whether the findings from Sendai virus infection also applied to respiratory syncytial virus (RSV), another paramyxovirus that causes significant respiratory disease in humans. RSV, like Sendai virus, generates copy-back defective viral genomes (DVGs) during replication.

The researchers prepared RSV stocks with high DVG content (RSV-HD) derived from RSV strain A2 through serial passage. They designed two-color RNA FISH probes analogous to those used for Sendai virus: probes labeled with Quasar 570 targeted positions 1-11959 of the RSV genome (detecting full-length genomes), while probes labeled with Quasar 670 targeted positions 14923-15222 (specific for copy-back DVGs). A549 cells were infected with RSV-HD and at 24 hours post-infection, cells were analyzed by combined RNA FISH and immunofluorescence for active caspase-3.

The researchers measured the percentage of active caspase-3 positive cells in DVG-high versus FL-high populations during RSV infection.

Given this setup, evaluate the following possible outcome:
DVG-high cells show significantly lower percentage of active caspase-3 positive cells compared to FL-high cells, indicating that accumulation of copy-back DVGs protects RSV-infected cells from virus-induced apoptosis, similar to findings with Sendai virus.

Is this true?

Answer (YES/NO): YES